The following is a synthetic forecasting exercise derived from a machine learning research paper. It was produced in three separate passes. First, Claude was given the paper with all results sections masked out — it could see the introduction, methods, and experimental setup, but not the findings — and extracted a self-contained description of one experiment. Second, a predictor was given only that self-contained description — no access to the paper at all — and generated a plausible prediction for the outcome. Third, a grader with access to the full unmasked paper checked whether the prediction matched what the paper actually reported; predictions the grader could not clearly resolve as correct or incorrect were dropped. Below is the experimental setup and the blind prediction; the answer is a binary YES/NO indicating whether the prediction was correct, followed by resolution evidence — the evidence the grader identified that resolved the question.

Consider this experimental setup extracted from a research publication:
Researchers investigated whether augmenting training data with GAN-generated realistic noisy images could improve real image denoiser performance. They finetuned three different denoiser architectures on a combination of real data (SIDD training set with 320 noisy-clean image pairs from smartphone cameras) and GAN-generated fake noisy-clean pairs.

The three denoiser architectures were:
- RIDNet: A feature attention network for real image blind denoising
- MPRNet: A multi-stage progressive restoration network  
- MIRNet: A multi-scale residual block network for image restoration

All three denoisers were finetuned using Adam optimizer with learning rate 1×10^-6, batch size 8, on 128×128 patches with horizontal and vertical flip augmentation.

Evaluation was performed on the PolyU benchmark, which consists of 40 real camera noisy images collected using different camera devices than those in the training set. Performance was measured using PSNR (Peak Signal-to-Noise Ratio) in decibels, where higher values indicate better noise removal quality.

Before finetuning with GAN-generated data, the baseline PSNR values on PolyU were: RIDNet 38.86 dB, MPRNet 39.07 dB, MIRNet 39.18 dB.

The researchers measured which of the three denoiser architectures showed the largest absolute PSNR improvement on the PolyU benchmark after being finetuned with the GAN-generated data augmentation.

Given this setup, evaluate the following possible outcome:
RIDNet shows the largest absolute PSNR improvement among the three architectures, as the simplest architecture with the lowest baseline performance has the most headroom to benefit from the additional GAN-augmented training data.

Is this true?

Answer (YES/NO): NO